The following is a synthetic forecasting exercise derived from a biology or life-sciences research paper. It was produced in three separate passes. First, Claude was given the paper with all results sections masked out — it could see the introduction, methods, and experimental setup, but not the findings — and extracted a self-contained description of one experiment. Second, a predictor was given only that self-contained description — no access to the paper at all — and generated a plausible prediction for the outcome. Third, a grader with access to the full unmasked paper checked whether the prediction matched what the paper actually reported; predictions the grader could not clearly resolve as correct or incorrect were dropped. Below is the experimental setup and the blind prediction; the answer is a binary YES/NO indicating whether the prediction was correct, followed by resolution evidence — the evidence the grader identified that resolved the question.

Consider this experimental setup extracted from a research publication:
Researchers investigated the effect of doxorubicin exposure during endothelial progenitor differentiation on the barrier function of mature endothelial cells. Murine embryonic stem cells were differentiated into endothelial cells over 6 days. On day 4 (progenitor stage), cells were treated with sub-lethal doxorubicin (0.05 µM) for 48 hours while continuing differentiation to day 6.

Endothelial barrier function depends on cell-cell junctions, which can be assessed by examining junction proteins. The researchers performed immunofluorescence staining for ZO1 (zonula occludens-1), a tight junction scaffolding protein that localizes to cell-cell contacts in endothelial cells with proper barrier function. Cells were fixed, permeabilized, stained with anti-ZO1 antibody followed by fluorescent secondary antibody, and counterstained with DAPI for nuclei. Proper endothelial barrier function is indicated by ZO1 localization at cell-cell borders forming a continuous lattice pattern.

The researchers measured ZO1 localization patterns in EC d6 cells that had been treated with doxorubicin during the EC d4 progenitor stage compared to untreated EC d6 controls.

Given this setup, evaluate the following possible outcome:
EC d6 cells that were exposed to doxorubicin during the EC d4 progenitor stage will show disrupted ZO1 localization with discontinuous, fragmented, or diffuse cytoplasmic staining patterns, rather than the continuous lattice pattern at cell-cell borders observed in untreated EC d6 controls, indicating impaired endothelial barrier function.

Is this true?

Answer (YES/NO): YES